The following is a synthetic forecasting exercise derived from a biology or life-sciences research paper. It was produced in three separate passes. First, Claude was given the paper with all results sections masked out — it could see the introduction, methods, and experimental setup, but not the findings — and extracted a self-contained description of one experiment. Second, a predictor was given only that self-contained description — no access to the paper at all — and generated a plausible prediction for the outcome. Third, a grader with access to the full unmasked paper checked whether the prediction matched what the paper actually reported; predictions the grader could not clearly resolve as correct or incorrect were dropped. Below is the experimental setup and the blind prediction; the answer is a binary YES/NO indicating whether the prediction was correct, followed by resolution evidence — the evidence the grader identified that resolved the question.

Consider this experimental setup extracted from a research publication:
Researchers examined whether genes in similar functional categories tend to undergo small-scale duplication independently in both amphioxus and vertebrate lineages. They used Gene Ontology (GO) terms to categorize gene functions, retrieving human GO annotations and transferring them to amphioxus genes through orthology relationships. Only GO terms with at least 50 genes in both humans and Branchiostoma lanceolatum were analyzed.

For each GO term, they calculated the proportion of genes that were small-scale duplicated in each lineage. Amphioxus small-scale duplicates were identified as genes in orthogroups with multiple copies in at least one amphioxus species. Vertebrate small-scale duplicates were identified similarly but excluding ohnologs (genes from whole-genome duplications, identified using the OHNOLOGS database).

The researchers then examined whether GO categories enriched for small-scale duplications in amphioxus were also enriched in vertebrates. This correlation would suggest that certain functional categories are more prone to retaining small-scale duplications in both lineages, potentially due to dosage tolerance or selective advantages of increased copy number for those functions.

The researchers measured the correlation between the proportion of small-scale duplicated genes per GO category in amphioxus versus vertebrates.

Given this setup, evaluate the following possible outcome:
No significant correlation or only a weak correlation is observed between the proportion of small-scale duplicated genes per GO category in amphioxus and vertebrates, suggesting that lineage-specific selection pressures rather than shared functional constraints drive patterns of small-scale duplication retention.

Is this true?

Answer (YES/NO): NO